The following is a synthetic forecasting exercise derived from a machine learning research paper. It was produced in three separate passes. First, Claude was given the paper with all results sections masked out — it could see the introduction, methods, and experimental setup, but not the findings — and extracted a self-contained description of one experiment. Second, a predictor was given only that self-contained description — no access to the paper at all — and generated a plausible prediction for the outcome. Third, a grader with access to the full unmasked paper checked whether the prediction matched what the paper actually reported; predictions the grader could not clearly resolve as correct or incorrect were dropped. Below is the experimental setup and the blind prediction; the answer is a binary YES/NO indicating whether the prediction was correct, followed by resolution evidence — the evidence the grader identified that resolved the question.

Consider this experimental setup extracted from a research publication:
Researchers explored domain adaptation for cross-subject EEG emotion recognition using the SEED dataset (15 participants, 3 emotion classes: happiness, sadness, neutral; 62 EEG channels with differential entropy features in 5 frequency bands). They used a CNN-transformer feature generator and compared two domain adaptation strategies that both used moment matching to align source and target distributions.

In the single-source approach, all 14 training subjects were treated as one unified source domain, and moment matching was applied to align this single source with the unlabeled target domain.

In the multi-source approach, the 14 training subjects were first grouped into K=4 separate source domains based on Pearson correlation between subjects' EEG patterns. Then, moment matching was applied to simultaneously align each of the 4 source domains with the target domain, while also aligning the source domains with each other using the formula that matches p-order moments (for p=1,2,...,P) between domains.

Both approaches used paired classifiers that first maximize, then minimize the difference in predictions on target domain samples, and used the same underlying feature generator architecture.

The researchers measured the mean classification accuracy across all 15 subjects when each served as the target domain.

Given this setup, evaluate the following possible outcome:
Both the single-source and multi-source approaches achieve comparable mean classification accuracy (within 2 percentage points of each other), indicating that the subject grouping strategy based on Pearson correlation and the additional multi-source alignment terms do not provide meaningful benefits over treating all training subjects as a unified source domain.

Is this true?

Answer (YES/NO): NO